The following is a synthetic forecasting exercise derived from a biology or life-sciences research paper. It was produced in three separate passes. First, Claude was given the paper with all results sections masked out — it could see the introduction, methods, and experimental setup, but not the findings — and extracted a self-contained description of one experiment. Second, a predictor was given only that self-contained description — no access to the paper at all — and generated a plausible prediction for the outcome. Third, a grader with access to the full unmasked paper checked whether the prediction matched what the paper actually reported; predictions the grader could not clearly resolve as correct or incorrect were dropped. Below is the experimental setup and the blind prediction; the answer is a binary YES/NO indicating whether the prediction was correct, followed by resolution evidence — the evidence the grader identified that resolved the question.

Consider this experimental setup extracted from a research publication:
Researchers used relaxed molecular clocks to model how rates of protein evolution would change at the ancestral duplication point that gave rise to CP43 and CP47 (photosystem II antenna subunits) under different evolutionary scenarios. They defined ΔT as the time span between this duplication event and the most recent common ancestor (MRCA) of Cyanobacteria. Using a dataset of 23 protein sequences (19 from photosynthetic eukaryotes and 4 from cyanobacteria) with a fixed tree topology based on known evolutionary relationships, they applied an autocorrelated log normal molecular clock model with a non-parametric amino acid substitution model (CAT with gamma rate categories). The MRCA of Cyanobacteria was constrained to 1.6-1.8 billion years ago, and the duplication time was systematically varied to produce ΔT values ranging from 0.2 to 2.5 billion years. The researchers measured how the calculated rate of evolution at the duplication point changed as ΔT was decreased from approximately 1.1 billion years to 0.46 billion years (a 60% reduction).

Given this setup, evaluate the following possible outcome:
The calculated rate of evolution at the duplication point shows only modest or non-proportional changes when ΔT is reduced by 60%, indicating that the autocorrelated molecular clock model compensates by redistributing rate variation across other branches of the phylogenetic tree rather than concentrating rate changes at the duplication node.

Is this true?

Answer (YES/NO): NO